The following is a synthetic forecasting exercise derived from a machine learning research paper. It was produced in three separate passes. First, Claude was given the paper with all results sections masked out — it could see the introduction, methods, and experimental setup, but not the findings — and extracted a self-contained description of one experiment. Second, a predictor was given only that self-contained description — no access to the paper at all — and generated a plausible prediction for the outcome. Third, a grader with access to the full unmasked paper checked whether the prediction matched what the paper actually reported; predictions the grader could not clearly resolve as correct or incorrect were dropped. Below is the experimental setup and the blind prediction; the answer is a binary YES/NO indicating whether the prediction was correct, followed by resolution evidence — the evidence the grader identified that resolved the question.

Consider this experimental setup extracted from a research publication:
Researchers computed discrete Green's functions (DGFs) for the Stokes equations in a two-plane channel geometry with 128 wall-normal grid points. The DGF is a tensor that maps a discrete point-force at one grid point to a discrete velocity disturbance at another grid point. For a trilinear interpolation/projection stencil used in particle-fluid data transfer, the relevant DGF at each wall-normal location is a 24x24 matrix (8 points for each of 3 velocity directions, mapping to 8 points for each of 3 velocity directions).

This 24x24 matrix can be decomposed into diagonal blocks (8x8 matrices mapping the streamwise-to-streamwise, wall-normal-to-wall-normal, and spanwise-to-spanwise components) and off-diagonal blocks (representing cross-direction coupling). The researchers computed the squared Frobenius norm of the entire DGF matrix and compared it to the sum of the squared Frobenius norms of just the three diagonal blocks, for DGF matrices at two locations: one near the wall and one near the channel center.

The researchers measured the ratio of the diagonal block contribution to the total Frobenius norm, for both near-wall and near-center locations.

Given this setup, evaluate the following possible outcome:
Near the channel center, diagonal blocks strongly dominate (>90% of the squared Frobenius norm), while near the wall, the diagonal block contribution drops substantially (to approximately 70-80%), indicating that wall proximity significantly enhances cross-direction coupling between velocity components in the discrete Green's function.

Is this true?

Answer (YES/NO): NO